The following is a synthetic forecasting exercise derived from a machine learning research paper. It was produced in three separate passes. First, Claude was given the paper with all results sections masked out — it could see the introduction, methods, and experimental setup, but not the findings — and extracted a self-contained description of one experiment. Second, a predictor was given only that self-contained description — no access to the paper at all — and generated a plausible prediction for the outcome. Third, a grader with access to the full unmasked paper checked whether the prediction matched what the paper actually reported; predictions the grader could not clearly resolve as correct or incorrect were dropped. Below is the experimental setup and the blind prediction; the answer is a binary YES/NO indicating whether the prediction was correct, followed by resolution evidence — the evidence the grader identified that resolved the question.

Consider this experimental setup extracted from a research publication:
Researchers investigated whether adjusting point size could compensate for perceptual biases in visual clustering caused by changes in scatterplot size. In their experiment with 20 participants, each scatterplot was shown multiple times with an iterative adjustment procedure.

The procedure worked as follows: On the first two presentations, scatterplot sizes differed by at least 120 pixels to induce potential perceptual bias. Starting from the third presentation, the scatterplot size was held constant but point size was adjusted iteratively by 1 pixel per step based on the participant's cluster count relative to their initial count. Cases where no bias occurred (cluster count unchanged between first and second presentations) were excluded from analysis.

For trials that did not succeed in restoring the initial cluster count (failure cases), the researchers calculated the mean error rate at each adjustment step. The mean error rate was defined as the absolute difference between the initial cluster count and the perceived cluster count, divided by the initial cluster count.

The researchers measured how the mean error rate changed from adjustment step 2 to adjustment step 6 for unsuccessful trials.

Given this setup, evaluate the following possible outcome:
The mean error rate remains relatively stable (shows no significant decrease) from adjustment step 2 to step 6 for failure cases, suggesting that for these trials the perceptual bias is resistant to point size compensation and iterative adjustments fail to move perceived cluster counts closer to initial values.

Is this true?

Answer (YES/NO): NO